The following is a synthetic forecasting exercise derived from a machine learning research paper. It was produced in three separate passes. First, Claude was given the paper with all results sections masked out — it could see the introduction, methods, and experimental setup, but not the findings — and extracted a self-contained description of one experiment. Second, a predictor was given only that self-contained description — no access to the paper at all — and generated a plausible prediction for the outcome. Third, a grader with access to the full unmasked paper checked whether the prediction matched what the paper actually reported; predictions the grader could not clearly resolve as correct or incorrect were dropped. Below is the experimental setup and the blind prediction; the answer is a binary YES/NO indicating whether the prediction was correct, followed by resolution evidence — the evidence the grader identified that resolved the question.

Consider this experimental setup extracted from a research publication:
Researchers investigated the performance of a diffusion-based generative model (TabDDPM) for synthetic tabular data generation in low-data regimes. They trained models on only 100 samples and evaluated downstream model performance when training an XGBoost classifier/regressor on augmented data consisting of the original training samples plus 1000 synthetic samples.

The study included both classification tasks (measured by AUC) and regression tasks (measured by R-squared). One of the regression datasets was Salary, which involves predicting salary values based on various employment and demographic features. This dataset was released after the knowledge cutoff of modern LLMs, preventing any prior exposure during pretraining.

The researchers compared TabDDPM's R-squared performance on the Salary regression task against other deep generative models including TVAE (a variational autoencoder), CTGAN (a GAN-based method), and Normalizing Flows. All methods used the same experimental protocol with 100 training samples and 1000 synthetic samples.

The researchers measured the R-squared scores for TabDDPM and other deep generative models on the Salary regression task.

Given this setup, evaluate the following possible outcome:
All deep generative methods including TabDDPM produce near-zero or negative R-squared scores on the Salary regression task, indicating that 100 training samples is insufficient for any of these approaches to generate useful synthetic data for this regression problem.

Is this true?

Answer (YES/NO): NO